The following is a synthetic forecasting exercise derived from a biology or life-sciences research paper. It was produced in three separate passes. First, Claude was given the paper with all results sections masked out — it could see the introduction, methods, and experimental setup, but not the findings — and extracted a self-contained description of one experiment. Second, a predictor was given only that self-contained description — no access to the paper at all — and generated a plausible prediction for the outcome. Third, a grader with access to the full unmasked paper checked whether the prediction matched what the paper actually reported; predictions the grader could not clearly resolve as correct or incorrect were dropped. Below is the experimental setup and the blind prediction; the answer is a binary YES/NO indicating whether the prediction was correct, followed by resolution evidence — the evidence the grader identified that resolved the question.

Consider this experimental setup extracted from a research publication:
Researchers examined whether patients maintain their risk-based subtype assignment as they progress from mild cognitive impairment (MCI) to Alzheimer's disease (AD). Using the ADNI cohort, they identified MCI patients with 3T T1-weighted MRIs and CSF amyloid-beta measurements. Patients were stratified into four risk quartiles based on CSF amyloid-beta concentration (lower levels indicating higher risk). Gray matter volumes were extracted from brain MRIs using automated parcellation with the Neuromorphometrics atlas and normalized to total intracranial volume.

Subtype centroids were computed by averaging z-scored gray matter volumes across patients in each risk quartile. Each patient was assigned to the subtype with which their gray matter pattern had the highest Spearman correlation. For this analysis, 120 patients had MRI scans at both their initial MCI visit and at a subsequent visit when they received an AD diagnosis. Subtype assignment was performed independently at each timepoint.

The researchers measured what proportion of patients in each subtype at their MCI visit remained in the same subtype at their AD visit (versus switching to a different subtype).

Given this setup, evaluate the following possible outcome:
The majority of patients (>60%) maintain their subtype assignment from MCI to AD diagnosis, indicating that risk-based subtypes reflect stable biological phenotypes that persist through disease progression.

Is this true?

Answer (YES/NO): YES